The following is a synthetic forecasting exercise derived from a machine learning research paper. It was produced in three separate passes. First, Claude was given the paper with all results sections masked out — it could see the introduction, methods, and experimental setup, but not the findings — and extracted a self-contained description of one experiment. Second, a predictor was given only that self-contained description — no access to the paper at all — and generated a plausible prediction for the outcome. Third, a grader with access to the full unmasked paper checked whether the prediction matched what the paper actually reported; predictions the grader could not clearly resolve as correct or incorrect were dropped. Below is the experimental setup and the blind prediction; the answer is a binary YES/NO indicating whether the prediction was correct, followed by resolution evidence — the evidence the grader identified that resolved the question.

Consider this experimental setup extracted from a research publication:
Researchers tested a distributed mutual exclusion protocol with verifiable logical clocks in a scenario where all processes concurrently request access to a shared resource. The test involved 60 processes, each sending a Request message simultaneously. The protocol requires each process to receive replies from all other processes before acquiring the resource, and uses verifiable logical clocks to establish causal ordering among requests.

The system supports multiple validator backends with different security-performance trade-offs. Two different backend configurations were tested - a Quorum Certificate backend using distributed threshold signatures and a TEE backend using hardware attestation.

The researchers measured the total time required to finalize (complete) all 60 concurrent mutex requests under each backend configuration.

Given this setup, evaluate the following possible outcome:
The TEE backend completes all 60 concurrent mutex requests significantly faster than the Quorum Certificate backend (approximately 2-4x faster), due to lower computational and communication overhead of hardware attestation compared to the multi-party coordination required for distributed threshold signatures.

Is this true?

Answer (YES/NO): NO